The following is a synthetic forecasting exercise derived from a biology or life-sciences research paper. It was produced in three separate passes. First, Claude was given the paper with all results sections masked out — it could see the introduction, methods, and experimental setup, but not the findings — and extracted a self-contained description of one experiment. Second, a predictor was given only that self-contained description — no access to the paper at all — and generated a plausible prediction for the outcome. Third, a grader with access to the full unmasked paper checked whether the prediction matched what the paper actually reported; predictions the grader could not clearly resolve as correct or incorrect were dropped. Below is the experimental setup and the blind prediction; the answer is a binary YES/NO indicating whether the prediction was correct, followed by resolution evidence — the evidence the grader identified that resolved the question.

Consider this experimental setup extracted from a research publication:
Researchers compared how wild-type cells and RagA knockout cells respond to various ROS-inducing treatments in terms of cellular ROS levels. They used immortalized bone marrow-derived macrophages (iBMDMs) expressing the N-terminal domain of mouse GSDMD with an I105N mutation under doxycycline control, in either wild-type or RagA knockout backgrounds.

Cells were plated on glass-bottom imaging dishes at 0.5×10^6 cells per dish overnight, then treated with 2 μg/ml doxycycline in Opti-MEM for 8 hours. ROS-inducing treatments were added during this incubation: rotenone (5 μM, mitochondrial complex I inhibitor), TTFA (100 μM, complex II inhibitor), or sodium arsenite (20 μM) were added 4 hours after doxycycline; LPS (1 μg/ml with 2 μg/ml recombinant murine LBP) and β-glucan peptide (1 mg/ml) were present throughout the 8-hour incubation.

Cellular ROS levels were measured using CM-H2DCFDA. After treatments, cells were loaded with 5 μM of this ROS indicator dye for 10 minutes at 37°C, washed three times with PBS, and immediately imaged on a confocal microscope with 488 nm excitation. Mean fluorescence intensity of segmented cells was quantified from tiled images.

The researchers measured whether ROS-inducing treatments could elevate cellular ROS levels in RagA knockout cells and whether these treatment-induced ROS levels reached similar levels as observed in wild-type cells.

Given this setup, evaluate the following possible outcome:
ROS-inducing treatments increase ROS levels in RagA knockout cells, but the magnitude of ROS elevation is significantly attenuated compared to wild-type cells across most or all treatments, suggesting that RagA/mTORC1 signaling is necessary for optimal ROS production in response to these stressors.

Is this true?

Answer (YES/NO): NO